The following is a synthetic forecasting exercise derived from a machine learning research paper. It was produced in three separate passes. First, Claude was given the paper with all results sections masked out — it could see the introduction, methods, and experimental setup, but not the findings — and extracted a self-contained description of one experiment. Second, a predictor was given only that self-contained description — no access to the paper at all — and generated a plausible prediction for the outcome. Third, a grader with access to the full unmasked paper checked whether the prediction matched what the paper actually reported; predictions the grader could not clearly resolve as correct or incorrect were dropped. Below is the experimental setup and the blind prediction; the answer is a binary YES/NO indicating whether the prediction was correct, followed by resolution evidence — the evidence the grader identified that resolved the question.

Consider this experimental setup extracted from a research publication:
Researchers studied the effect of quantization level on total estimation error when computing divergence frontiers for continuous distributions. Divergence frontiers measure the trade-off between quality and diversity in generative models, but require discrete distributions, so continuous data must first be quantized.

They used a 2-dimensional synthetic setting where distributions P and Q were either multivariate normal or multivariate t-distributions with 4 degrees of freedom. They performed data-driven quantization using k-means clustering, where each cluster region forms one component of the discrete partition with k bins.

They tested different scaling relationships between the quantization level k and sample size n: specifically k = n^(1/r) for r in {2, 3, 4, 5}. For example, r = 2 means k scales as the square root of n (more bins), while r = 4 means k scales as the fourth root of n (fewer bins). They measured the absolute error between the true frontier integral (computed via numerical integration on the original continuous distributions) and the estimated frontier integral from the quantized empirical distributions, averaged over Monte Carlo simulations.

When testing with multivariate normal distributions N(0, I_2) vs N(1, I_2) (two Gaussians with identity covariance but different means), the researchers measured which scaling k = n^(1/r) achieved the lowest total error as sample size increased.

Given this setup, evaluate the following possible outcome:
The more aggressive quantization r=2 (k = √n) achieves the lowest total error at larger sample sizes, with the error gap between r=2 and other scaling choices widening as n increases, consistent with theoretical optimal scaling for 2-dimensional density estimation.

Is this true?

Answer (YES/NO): NO